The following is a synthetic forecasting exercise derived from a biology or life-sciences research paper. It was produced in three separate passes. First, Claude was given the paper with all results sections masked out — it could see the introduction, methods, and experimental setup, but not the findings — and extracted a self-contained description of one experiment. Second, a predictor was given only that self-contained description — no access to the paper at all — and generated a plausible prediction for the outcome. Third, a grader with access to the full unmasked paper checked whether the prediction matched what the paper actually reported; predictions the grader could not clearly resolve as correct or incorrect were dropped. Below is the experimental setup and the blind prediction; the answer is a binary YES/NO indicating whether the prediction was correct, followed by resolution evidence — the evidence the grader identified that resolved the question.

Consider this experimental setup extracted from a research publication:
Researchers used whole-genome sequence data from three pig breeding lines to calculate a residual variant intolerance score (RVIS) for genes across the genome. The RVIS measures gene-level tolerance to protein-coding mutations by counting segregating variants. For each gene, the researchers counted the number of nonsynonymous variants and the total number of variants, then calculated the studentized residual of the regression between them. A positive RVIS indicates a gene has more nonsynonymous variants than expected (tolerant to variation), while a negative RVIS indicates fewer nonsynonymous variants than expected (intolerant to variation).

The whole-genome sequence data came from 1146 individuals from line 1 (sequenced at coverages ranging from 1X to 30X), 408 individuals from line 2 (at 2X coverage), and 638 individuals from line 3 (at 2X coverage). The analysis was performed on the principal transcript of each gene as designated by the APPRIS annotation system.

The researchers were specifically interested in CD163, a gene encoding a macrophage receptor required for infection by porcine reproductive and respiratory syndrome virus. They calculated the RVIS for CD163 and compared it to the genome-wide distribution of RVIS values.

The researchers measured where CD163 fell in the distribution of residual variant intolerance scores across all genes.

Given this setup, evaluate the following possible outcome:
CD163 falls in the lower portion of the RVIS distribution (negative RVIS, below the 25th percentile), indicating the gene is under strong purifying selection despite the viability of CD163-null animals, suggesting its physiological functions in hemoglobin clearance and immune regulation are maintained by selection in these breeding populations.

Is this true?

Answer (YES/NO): NO